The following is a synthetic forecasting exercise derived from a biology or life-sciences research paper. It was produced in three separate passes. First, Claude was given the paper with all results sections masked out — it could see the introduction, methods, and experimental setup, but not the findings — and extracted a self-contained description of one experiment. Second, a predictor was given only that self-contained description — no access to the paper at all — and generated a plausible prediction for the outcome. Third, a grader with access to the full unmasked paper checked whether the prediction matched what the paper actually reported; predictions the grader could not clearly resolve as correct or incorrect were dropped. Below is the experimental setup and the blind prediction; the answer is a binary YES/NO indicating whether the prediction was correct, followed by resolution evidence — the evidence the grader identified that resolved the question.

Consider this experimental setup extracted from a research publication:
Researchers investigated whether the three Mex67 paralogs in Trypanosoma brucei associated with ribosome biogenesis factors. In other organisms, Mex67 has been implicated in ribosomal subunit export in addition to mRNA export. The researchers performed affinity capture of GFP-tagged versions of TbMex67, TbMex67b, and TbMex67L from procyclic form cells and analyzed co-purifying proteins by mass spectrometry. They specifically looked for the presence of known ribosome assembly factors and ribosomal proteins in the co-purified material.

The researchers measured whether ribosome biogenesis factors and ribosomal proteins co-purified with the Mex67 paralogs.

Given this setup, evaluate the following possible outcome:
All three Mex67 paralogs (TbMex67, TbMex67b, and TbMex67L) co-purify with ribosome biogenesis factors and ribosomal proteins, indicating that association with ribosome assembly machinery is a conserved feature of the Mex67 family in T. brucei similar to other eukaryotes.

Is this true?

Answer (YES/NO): NO